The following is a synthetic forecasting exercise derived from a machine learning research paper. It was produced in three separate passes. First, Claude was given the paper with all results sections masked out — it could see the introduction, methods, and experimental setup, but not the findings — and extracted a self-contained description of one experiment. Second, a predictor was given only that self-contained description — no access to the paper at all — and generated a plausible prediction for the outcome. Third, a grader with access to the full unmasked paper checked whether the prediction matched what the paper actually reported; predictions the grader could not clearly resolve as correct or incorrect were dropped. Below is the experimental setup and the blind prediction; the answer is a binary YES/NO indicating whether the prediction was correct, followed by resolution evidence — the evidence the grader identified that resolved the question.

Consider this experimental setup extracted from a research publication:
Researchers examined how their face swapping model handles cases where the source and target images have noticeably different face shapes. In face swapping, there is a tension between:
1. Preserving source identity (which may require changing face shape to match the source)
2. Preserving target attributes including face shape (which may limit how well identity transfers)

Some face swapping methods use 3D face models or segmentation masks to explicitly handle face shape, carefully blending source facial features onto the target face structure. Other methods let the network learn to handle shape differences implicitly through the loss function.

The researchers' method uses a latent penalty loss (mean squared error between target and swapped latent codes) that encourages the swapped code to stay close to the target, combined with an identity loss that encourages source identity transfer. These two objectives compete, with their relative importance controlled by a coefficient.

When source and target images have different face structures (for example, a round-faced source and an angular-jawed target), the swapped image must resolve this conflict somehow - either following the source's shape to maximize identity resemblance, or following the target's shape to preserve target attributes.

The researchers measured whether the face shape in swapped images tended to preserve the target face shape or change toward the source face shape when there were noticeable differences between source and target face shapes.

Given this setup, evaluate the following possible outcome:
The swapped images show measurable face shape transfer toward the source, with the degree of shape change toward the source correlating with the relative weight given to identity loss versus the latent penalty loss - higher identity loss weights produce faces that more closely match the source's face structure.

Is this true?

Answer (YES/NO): NO